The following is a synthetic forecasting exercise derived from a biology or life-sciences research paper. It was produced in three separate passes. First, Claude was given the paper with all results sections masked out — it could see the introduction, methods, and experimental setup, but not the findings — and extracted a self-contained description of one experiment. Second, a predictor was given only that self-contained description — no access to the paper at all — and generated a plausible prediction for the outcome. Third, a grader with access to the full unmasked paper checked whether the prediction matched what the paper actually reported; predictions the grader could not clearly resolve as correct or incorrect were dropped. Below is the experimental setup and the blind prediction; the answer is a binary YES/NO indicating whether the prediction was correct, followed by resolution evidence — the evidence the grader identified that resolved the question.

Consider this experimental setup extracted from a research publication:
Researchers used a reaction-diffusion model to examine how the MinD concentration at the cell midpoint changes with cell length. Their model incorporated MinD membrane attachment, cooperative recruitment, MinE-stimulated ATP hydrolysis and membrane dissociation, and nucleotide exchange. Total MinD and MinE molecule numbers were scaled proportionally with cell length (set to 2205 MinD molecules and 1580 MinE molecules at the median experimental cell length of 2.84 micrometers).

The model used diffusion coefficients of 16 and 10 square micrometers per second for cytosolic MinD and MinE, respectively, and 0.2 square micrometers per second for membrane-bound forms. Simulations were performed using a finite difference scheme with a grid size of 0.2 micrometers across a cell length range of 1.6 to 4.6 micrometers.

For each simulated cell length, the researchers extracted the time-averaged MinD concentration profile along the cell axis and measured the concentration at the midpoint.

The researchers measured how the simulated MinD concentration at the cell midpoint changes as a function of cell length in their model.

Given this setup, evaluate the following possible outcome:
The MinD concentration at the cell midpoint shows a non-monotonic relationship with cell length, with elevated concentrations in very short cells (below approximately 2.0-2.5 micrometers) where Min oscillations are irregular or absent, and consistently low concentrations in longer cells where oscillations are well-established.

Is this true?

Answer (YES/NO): NO